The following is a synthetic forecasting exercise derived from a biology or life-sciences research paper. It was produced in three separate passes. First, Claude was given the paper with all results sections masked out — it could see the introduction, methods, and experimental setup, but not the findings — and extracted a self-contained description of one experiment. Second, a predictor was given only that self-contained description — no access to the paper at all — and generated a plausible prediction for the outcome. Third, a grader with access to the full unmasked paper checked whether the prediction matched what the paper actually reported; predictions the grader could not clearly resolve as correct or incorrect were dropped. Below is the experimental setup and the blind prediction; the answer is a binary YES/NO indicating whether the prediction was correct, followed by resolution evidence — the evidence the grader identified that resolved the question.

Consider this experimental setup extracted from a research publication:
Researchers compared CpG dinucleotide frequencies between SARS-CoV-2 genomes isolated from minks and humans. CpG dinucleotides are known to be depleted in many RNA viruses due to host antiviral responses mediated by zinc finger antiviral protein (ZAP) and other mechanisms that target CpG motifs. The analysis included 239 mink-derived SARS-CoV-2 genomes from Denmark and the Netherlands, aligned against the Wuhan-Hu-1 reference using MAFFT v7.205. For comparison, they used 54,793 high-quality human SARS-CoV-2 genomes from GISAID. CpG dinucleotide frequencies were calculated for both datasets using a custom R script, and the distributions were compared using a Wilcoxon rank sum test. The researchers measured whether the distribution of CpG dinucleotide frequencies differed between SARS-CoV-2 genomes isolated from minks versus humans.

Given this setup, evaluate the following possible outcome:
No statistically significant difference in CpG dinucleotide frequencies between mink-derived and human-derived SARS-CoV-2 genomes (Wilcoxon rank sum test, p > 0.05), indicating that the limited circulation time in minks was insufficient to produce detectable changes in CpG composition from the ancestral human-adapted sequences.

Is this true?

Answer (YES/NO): NO